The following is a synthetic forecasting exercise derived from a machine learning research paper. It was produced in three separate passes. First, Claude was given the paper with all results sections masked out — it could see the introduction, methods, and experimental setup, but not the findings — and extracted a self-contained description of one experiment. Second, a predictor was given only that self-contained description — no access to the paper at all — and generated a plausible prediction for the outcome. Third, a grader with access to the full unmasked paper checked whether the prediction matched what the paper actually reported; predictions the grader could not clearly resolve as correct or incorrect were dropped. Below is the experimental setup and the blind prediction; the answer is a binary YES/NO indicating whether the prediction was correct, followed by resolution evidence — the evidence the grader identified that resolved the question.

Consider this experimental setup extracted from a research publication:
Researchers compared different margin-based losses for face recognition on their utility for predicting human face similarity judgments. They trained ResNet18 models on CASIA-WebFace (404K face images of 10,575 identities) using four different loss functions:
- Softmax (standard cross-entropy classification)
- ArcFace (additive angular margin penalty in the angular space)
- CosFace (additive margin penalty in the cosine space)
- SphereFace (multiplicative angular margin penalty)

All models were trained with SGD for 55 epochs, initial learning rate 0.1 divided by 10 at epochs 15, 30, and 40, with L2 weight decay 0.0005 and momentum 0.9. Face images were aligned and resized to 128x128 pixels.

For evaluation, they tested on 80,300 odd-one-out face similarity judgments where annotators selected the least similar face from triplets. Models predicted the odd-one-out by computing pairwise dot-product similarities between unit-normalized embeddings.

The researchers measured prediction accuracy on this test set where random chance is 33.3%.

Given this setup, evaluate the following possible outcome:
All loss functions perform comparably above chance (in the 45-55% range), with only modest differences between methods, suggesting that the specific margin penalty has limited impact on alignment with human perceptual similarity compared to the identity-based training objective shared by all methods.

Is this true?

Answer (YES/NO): NO